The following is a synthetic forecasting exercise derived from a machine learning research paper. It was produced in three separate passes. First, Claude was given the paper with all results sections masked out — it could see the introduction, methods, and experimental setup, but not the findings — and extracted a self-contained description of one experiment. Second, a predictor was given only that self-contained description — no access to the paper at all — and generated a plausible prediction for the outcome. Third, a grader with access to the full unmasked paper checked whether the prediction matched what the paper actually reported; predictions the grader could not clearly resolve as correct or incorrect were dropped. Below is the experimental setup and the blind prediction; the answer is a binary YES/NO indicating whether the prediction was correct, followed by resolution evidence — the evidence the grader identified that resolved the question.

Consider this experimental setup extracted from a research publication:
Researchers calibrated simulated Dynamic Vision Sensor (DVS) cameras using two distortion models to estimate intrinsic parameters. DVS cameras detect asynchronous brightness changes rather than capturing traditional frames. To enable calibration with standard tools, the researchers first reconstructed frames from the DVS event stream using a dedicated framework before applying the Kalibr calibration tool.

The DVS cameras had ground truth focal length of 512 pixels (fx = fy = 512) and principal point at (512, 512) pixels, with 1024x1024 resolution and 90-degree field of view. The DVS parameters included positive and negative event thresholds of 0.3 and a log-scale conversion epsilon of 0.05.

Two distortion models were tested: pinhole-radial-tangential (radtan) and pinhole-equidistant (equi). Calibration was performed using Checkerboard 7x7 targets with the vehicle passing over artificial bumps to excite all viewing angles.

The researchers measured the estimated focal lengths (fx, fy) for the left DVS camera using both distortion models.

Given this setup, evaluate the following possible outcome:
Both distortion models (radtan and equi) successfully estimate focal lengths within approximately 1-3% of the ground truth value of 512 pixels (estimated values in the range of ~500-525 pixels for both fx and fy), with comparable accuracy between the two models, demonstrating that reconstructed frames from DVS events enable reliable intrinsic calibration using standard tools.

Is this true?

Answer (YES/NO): NO